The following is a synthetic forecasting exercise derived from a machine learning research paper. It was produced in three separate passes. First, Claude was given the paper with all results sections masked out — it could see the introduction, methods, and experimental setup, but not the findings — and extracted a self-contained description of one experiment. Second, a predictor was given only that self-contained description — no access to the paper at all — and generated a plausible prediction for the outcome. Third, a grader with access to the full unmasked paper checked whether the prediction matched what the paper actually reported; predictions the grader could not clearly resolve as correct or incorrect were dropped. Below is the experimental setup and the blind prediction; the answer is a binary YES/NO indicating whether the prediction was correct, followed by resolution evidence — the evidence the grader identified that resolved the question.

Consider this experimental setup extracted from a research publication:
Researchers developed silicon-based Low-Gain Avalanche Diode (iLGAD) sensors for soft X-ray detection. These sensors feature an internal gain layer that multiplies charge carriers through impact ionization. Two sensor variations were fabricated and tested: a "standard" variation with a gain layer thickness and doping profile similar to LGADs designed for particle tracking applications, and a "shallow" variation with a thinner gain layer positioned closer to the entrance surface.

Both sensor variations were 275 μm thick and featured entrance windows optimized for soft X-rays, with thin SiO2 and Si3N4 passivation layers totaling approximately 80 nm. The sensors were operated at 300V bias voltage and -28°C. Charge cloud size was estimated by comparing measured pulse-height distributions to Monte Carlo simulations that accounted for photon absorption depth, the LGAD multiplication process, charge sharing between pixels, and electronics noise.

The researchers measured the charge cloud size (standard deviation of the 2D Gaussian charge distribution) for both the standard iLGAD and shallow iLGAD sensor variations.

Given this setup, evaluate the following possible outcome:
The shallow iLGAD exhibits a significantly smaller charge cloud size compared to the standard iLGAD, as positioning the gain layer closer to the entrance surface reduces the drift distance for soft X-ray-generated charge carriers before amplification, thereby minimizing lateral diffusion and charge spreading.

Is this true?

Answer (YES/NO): NO